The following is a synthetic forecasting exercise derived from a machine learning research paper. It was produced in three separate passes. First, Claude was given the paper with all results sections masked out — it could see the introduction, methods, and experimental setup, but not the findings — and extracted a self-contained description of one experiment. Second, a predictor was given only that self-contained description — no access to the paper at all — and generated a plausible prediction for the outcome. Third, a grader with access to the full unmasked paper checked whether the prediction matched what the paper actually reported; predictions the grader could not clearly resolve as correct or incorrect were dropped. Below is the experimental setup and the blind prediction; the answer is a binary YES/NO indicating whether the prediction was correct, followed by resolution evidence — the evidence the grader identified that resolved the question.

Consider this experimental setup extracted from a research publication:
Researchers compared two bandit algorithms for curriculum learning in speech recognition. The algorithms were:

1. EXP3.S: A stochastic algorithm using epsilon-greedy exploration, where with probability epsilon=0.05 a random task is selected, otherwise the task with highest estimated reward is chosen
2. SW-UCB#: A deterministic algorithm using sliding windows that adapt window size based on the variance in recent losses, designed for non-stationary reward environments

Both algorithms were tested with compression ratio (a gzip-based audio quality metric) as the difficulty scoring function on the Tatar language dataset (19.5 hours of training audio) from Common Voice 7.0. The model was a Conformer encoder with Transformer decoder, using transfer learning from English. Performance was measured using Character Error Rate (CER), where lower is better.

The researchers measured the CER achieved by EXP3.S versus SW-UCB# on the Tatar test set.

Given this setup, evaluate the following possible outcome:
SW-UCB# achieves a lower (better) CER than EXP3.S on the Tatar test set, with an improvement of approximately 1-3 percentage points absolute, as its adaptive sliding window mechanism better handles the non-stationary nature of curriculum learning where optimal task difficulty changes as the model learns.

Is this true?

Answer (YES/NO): NO